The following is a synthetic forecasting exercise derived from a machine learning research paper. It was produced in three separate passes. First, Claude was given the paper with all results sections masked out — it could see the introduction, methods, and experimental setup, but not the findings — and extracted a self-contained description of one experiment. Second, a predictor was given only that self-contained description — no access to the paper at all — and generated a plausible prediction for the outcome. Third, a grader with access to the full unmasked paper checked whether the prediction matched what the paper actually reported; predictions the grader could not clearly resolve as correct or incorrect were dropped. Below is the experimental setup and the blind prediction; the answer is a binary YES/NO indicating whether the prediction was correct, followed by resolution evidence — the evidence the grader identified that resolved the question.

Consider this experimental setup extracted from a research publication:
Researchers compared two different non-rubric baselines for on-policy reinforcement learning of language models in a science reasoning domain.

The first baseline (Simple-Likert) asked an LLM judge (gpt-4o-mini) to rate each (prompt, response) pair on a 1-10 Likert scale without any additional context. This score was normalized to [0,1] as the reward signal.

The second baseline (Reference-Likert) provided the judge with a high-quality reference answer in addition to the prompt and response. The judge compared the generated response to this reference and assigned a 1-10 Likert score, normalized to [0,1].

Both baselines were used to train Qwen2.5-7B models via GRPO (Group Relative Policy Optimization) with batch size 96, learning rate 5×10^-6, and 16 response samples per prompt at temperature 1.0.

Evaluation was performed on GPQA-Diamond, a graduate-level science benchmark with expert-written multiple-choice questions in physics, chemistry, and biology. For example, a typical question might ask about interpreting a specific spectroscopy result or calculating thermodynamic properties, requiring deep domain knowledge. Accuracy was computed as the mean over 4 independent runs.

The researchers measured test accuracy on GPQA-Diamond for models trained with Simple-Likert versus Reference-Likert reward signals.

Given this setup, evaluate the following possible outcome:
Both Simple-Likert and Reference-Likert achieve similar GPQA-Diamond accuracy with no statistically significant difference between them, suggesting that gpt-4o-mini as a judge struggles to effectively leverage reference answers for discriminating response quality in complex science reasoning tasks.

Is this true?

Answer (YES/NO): NO